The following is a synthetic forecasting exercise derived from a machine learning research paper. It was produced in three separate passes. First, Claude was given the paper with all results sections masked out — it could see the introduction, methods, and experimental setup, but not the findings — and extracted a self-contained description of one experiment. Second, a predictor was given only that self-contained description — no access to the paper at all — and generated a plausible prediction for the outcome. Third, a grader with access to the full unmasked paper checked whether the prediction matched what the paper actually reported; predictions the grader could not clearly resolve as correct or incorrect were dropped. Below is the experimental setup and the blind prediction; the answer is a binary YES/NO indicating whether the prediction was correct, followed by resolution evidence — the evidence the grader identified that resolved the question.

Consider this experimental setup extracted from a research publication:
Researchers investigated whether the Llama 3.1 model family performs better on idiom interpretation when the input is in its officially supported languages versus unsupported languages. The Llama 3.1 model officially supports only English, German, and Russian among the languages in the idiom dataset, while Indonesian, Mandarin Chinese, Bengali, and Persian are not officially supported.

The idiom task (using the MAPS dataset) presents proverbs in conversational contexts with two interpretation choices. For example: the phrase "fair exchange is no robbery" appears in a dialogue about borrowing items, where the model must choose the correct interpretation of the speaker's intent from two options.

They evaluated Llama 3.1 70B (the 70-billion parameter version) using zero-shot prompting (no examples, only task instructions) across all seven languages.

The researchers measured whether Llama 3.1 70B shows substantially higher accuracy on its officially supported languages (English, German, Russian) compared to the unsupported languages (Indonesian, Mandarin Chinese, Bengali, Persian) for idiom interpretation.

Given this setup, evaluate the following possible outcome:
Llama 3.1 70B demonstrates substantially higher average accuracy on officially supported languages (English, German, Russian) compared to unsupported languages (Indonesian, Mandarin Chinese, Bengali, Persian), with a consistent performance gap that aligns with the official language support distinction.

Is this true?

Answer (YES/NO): NO